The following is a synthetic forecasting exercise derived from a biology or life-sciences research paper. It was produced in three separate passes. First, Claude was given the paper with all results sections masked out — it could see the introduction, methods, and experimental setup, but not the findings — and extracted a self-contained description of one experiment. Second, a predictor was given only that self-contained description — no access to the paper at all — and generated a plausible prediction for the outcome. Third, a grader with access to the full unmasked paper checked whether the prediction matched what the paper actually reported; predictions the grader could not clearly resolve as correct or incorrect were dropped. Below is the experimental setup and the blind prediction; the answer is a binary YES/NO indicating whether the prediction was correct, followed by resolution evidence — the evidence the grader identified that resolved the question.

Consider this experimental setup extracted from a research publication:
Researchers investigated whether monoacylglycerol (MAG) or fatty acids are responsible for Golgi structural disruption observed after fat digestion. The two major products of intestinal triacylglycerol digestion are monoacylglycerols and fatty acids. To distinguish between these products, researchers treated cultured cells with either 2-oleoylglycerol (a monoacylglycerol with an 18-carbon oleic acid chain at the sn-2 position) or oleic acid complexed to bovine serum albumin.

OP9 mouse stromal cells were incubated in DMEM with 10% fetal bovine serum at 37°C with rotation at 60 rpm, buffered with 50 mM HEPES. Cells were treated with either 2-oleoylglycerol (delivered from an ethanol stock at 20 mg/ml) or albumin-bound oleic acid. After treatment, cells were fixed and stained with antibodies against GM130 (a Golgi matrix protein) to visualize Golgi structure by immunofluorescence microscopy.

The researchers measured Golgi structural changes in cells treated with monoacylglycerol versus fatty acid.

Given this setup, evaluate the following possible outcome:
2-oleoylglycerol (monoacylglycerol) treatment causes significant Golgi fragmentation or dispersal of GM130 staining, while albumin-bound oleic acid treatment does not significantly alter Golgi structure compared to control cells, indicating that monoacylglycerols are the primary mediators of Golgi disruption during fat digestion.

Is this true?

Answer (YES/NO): YES